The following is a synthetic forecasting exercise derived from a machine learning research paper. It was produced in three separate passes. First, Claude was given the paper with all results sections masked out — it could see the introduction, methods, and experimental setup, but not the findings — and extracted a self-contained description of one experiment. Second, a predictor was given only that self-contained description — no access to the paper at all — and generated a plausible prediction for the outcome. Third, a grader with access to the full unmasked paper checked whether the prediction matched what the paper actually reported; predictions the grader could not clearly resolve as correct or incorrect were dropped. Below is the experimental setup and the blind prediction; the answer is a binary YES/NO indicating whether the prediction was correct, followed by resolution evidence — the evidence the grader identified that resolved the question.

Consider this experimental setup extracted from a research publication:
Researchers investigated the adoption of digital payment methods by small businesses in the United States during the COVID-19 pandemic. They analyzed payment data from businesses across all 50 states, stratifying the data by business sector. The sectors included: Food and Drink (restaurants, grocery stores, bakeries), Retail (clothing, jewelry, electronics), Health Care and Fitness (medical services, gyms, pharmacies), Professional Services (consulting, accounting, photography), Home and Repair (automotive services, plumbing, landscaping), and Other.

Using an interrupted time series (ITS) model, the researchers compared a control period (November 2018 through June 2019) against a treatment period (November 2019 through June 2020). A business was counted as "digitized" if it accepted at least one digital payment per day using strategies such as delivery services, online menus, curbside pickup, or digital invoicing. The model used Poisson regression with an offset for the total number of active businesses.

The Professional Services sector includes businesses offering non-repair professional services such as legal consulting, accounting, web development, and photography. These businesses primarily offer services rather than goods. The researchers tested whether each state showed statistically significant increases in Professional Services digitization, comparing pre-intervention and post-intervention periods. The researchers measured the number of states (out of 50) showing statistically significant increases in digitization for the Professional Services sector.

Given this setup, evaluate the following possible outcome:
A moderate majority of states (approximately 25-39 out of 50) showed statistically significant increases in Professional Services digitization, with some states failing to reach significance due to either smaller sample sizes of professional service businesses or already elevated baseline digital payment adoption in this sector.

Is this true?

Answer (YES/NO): NO